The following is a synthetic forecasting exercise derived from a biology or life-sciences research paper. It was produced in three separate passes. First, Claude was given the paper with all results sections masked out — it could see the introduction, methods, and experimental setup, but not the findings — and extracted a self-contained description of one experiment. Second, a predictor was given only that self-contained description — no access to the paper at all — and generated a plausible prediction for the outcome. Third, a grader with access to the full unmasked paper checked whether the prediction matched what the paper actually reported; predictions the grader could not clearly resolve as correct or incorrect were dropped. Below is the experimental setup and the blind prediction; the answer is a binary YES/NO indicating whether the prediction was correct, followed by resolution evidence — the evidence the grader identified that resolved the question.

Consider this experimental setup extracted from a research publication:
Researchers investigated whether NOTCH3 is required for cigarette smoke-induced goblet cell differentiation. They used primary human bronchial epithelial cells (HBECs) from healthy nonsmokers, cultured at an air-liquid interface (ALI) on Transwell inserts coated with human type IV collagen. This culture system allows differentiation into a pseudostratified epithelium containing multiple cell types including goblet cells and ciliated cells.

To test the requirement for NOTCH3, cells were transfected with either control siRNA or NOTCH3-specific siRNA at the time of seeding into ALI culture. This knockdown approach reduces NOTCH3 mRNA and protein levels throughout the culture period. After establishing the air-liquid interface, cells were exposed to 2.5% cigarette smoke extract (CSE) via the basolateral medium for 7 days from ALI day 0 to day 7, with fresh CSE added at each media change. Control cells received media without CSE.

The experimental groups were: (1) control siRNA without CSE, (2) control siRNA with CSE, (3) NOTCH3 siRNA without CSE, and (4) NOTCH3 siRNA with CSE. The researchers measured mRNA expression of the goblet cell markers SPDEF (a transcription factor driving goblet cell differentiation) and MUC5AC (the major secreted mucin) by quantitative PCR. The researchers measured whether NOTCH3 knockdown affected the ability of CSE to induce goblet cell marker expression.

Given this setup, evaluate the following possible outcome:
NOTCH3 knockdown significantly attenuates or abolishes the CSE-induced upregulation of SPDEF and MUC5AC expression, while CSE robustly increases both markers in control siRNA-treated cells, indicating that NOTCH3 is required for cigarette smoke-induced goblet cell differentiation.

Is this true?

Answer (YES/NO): YES